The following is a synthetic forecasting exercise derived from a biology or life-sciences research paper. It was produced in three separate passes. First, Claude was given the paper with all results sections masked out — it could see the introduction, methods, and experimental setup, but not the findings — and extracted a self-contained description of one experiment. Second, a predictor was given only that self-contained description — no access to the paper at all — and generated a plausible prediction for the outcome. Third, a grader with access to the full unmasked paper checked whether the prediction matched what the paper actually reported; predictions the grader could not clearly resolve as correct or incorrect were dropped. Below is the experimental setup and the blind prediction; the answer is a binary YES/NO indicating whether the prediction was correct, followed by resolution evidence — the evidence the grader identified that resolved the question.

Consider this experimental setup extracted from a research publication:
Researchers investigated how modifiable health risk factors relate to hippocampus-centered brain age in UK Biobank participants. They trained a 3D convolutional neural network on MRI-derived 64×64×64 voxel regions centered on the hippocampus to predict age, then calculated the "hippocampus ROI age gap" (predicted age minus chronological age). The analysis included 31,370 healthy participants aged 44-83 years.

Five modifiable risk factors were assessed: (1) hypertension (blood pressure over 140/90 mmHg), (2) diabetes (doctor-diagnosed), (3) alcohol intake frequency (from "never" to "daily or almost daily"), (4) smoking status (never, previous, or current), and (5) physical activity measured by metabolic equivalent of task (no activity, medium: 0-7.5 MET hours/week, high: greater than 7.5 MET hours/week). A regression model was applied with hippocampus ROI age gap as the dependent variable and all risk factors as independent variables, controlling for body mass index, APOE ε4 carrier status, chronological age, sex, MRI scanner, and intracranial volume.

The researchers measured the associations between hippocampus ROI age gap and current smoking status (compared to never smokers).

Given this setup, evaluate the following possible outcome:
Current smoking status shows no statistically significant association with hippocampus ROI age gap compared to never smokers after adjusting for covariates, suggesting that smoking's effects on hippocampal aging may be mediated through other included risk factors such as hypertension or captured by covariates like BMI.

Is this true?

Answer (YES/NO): NO